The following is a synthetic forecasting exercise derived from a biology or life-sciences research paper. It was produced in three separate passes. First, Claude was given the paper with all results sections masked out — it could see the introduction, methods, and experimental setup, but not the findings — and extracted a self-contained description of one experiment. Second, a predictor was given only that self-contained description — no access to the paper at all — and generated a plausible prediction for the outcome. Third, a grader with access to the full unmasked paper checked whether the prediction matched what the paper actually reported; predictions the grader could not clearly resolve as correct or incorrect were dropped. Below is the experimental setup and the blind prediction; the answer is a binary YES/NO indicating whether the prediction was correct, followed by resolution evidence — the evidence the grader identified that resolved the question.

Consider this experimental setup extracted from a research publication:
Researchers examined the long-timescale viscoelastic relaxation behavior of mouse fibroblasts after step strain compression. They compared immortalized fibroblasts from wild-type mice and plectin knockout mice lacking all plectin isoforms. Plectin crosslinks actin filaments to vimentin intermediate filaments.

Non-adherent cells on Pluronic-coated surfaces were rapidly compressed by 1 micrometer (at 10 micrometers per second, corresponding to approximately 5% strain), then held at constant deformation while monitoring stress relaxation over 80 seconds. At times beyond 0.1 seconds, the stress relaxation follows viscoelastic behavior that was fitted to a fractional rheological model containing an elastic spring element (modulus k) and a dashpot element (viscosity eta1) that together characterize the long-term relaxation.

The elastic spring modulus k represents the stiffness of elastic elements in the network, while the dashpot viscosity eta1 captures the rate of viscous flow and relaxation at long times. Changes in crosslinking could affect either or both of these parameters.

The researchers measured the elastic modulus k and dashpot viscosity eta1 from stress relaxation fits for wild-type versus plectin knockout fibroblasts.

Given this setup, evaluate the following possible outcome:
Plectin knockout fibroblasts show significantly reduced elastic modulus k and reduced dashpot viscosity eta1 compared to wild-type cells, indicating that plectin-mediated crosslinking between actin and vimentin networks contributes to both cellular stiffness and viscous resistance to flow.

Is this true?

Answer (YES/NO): YES